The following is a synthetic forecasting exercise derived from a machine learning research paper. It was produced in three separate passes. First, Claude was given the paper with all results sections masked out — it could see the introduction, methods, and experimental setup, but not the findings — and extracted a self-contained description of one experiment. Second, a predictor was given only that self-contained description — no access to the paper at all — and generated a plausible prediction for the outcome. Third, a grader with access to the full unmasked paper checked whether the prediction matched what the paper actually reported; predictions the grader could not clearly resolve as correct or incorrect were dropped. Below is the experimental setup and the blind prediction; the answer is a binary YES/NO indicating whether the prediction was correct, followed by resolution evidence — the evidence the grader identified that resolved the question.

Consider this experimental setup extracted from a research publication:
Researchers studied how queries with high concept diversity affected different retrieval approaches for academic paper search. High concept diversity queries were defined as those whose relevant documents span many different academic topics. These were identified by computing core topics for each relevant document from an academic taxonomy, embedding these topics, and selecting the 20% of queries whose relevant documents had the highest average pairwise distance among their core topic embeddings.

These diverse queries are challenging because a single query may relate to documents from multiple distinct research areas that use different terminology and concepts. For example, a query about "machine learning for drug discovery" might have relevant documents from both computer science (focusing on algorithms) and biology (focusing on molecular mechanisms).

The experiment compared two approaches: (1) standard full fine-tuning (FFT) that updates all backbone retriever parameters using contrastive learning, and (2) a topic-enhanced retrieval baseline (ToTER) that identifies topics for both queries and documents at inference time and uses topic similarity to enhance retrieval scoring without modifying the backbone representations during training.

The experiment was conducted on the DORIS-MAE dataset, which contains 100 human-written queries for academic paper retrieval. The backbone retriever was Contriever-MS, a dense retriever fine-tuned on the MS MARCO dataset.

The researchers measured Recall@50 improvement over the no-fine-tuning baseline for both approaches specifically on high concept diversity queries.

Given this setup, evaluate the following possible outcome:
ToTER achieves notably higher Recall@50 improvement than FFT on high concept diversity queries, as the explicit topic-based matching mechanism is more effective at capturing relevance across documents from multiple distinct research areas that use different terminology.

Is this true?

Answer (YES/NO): YES